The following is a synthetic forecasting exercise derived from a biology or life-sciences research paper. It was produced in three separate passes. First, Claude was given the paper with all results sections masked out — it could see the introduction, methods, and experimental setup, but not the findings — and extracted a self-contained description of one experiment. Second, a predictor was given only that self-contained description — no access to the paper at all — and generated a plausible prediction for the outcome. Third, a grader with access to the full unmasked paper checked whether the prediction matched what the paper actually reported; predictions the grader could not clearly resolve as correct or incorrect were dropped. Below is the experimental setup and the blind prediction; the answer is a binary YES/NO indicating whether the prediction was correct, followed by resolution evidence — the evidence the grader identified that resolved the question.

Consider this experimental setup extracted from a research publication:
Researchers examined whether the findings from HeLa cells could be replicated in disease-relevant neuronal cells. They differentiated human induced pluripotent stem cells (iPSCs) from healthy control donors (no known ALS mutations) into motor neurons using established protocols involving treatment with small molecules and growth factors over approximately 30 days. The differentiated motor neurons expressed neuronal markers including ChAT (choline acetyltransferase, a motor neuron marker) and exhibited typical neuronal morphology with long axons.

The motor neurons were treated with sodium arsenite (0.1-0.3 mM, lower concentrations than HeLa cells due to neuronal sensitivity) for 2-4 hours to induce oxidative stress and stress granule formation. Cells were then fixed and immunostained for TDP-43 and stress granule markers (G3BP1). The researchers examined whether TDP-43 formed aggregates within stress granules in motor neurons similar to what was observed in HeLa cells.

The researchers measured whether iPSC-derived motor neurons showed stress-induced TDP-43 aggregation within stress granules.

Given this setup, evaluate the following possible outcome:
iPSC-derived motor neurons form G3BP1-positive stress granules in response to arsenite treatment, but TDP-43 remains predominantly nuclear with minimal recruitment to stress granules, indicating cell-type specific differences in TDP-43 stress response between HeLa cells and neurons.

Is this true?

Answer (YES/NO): NO